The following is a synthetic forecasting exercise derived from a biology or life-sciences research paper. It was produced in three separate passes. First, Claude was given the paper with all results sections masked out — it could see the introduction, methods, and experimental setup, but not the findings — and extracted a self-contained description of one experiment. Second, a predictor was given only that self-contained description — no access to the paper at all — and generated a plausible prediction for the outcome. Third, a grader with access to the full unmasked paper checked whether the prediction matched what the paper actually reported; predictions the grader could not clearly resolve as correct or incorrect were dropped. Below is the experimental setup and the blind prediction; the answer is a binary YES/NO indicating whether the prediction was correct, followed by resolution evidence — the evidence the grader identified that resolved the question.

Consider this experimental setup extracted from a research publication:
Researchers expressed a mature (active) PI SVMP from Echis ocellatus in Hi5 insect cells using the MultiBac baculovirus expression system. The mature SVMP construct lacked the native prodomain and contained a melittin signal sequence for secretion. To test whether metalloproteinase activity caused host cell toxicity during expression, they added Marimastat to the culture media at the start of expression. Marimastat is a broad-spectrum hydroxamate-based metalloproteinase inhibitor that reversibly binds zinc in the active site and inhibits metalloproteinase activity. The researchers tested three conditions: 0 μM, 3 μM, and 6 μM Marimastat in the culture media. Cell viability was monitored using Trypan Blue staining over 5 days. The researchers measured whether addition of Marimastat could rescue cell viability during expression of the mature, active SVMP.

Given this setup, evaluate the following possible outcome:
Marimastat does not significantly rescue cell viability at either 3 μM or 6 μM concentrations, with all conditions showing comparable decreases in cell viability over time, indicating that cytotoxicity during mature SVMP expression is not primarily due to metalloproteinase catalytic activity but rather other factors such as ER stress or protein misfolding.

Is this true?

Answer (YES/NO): NO